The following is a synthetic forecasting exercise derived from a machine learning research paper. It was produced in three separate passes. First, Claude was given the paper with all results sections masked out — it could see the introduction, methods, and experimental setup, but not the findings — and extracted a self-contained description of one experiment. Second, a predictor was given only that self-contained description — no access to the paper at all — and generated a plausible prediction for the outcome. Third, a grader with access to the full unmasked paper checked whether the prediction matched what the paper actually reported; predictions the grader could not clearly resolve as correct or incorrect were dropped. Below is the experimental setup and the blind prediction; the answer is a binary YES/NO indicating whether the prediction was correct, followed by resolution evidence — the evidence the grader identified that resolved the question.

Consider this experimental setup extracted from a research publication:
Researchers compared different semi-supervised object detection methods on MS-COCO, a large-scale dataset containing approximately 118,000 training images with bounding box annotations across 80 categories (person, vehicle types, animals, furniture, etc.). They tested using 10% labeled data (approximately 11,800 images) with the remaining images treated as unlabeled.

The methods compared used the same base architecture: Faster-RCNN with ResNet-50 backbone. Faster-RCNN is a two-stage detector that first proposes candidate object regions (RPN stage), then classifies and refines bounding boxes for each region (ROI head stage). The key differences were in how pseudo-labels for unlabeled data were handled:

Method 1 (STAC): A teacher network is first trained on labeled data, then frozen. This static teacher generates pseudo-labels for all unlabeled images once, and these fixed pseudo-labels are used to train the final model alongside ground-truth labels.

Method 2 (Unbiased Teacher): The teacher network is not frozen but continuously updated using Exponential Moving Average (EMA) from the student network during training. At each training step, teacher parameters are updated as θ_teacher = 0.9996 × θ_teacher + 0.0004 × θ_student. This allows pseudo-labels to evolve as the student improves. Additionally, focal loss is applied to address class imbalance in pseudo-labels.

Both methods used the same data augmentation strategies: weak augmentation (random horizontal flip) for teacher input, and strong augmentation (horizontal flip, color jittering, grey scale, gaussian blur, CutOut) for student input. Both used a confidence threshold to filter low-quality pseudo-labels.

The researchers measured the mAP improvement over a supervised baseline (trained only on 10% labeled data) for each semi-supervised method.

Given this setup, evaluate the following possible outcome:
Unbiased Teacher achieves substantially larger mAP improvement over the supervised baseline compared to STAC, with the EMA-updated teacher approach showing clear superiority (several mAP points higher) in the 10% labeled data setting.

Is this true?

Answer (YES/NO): YES